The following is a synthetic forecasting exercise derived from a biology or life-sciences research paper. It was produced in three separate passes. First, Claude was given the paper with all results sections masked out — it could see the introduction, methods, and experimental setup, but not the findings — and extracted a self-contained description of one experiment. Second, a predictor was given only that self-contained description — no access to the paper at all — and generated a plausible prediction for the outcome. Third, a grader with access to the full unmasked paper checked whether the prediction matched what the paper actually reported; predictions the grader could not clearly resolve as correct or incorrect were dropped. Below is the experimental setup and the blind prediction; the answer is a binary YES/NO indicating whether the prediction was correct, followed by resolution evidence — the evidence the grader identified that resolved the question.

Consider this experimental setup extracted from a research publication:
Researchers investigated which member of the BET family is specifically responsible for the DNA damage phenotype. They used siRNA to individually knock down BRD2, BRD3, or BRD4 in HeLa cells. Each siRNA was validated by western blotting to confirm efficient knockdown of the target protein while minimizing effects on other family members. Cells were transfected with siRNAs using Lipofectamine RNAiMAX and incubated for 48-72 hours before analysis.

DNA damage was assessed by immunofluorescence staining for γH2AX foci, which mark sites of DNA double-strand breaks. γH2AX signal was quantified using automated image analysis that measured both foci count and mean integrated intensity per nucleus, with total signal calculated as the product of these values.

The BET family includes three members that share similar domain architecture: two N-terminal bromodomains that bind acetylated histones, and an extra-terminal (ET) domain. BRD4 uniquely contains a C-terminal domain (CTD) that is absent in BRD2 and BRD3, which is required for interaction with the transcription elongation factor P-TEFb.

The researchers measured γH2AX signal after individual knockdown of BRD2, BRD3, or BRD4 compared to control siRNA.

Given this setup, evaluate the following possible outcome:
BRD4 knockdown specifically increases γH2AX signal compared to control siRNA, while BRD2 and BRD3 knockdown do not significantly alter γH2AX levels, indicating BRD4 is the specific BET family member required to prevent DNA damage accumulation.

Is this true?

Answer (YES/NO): NO